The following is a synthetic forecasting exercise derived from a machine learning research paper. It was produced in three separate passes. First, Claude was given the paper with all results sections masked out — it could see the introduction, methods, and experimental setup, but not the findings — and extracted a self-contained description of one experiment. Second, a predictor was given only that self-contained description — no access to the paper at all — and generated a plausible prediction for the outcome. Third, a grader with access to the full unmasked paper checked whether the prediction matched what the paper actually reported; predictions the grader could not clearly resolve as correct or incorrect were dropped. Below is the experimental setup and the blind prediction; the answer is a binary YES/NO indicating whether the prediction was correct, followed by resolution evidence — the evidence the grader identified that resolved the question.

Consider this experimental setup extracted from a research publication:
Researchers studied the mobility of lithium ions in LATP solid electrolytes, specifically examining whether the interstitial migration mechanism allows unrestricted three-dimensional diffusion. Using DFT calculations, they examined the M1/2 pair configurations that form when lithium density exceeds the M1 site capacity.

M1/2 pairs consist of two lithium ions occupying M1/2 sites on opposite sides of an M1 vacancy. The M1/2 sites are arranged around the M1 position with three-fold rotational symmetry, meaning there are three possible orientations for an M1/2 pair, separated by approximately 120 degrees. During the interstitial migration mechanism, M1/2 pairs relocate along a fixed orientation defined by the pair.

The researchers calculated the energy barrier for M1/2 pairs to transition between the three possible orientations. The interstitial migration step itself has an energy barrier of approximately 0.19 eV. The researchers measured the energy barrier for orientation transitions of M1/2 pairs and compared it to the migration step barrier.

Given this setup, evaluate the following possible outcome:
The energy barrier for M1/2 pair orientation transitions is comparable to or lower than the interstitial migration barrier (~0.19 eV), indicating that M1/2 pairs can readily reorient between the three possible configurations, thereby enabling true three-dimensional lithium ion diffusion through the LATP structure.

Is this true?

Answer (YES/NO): NO